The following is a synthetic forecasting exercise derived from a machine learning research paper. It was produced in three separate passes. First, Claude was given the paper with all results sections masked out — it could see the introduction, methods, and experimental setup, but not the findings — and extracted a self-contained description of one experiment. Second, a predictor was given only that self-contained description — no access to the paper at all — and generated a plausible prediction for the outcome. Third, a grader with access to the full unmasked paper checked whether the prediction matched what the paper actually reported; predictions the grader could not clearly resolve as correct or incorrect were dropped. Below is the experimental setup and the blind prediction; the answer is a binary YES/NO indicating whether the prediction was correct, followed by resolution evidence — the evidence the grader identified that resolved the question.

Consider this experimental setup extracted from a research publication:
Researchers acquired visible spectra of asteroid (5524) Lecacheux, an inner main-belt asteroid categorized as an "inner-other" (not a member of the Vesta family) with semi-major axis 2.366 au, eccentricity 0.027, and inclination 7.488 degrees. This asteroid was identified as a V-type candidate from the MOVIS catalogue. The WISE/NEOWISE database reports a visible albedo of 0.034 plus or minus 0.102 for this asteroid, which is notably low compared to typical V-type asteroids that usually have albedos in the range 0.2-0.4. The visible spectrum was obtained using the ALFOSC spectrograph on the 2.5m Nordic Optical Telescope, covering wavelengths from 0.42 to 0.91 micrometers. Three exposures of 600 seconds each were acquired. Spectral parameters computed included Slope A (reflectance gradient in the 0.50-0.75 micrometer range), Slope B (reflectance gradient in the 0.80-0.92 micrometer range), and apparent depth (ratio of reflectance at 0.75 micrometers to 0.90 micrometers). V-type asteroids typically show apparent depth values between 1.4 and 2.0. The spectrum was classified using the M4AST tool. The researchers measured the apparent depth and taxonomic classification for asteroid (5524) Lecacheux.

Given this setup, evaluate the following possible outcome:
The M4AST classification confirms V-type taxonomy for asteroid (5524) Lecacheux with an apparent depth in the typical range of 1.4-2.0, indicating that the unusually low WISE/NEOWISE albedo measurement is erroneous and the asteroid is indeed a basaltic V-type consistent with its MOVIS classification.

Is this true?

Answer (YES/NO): NO